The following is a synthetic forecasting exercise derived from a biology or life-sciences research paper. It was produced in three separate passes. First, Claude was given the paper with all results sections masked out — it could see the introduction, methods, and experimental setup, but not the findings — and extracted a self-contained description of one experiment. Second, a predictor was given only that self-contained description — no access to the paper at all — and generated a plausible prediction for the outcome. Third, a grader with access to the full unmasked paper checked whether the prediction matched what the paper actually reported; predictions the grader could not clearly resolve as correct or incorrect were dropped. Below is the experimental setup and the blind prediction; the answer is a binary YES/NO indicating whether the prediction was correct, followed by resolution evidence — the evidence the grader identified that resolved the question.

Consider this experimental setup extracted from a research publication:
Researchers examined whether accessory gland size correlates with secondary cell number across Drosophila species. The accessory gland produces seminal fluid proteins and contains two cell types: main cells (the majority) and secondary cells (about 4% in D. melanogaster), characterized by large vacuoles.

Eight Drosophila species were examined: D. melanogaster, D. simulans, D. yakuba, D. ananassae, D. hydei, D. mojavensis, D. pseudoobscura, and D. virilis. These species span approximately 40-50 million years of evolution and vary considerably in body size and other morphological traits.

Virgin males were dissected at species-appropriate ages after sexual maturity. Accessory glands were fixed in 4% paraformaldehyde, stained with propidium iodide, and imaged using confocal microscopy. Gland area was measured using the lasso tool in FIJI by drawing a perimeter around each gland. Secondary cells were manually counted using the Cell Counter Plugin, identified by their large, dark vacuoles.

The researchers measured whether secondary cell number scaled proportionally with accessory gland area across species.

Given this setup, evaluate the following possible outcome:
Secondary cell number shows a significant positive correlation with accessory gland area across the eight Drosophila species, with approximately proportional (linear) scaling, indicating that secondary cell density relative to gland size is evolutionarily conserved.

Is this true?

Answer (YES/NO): NO